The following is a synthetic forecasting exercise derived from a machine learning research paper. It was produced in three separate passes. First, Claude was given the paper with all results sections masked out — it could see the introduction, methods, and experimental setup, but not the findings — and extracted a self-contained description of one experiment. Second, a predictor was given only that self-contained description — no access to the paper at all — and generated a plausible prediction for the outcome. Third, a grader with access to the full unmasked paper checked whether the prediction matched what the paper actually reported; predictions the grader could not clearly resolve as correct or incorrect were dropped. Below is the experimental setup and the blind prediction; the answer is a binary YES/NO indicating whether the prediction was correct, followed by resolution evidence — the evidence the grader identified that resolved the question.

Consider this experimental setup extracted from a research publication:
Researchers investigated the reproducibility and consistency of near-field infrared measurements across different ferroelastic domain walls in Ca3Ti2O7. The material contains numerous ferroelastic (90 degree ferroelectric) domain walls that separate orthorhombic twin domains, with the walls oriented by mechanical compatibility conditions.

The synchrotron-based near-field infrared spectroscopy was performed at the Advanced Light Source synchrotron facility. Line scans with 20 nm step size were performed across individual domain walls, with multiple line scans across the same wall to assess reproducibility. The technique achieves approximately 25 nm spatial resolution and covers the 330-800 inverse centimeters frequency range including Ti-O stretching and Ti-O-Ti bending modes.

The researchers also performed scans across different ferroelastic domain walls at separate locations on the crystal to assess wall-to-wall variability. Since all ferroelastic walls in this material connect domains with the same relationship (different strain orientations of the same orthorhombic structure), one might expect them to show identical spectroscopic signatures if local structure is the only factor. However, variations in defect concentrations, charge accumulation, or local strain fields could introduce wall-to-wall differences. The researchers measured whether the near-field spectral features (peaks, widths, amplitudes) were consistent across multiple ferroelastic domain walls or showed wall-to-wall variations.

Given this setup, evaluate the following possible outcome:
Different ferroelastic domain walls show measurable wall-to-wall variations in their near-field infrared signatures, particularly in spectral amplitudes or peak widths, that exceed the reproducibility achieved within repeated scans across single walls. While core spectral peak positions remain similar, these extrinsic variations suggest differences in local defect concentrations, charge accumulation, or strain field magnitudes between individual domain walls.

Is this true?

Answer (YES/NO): YES